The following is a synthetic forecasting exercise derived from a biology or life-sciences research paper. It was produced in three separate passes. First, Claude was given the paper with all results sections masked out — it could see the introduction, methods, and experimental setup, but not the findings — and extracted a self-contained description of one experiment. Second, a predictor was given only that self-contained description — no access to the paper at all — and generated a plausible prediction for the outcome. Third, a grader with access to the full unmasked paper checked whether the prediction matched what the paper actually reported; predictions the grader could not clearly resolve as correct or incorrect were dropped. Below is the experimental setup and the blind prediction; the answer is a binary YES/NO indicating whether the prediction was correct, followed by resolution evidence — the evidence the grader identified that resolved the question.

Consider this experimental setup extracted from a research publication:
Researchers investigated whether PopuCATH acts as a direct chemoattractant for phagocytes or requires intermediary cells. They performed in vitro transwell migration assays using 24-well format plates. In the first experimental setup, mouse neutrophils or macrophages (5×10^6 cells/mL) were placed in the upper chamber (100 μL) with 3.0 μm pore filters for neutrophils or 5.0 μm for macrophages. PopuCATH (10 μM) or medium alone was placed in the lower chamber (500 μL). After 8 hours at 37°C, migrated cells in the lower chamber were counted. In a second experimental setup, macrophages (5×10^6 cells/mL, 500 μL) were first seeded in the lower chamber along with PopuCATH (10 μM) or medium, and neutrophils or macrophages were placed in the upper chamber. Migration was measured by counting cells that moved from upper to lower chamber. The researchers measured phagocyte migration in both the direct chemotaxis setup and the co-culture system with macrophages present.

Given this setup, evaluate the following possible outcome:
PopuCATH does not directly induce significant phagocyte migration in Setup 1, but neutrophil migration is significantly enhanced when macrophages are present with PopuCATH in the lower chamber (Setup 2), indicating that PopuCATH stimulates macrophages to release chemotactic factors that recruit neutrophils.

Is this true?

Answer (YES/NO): YES